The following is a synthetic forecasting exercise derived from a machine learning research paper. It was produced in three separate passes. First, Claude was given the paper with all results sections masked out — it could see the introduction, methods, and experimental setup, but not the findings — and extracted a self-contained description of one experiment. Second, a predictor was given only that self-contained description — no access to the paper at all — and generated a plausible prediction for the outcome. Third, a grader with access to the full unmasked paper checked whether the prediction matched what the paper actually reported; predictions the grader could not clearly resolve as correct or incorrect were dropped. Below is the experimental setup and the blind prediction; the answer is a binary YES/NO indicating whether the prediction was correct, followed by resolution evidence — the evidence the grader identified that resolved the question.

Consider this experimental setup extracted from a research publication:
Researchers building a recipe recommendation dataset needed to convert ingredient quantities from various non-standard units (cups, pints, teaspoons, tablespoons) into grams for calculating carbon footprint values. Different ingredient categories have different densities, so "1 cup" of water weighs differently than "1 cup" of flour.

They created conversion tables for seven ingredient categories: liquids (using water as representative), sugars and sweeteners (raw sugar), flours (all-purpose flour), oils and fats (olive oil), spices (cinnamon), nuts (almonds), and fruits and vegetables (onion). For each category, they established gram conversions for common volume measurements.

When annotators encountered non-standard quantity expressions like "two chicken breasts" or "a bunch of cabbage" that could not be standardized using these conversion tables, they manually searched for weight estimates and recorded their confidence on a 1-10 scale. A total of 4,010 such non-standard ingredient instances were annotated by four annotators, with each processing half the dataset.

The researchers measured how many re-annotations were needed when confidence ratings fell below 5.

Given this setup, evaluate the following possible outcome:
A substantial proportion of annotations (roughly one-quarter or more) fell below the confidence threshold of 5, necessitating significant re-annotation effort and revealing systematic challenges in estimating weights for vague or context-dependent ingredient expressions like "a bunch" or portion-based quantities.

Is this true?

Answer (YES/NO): NO